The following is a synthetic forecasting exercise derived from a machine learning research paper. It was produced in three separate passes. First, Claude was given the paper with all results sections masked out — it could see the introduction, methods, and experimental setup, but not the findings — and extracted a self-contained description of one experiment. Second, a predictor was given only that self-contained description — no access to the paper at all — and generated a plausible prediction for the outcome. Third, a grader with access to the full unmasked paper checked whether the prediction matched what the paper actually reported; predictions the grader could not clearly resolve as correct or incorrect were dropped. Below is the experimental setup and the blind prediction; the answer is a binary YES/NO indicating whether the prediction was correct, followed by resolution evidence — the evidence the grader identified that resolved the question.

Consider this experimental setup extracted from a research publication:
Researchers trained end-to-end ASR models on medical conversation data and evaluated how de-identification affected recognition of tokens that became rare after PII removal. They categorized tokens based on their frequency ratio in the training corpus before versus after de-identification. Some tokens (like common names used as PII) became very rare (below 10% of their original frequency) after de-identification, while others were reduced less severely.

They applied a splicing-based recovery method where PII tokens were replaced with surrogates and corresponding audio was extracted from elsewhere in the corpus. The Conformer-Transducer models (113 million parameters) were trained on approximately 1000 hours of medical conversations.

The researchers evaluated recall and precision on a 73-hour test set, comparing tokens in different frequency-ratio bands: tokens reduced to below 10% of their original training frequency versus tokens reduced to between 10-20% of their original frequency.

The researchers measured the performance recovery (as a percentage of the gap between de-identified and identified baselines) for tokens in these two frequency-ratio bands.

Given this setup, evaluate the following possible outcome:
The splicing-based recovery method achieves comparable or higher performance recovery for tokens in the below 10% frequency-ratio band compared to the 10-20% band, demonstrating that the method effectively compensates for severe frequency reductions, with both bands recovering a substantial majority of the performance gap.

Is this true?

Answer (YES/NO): NO